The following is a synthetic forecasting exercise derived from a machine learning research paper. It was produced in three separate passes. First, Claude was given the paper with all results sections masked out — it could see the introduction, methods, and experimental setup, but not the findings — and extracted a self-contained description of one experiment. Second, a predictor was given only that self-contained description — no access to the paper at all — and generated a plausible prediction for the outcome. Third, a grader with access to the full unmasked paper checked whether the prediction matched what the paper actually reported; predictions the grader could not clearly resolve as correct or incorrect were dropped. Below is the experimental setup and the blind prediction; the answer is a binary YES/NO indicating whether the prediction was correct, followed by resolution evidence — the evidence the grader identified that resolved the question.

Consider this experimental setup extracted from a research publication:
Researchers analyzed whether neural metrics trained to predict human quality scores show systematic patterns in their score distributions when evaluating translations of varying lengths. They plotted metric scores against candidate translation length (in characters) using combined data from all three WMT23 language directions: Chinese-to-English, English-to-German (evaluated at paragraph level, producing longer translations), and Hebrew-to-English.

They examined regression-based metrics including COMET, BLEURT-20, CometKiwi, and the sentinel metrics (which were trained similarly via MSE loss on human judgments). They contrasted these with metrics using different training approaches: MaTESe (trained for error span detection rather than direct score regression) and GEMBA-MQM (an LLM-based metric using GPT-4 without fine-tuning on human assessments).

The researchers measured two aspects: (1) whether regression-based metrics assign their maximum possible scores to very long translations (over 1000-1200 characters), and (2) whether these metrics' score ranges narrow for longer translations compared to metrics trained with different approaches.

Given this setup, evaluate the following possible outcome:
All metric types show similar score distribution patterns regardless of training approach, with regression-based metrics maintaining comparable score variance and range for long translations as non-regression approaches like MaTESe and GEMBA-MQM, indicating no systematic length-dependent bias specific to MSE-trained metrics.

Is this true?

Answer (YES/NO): NO